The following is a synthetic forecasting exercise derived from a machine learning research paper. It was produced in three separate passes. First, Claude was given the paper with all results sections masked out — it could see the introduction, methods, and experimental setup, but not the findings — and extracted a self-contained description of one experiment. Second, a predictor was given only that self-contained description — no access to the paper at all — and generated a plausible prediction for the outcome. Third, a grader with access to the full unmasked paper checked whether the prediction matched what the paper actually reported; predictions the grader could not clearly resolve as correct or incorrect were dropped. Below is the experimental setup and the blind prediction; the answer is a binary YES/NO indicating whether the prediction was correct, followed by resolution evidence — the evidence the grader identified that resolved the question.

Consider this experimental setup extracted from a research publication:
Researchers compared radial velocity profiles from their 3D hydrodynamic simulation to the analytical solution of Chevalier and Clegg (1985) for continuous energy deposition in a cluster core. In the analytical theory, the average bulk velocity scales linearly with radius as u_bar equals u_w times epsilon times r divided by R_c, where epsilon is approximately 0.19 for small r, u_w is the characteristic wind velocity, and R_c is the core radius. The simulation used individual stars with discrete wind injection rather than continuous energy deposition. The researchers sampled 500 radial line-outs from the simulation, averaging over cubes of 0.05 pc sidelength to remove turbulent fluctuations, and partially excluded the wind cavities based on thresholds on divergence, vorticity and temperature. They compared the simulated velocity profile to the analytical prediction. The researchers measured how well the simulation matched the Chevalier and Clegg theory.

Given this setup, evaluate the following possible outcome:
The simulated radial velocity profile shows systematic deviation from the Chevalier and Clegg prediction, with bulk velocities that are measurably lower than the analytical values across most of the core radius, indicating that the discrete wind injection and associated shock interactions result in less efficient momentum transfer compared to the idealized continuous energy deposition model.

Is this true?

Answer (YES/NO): NO